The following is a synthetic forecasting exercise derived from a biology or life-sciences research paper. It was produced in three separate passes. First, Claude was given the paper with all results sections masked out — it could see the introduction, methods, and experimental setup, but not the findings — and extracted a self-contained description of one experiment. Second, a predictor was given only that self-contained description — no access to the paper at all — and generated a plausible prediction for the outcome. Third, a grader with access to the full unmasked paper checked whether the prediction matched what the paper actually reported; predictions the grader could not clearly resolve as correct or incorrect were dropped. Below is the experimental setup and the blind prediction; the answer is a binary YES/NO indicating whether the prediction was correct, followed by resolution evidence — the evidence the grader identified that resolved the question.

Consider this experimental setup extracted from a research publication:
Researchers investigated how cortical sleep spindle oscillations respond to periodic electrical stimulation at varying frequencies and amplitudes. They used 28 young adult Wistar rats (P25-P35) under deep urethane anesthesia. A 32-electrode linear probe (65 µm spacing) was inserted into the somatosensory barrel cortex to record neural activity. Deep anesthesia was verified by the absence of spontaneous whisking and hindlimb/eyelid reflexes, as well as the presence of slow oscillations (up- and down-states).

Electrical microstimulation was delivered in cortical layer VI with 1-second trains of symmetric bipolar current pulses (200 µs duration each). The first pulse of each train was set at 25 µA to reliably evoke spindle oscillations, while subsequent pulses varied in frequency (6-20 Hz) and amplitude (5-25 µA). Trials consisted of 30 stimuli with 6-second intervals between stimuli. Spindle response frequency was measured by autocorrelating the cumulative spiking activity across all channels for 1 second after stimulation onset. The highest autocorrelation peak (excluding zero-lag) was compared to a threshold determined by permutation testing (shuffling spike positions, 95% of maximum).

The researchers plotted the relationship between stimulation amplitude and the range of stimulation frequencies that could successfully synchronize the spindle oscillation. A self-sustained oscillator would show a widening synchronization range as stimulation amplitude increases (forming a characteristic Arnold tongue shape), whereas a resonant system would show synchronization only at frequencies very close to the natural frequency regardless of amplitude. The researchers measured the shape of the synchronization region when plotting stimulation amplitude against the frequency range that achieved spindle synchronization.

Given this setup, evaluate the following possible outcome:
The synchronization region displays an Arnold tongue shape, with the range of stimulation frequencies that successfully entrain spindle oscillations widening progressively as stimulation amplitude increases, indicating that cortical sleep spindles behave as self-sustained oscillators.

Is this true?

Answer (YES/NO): YES